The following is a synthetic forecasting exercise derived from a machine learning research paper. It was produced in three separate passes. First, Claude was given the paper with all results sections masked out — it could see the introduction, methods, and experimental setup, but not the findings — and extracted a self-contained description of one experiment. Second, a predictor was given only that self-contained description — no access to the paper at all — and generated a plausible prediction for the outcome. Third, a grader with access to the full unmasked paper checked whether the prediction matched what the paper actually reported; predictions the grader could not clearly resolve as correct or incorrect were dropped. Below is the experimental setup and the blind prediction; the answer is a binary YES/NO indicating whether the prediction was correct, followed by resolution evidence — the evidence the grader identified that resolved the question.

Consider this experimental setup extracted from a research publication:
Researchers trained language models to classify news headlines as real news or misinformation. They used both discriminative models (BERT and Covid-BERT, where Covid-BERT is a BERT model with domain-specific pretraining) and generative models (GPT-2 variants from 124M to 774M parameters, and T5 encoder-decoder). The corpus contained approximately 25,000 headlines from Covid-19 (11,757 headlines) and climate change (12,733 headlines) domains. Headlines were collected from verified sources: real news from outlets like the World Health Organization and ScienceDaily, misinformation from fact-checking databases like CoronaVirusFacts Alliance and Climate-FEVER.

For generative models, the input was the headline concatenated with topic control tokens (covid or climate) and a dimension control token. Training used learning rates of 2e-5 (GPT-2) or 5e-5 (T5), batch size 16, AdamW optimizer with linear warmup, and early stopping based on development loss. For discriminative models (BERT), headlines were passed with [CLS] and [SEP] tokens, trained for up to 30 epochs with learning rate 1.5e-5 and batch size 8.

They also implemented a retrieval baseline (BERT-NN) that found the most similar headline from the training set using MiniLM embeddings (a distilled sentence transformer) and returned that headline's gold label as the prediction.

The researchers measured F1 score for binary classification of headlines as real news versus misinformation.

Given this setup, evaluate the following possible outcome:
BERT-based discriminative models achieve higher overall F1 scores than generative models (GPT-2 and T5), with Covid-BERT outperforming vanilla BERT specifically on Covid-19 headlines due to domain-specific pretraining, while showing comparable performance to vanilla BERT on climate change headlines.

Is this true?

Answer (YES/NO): NO